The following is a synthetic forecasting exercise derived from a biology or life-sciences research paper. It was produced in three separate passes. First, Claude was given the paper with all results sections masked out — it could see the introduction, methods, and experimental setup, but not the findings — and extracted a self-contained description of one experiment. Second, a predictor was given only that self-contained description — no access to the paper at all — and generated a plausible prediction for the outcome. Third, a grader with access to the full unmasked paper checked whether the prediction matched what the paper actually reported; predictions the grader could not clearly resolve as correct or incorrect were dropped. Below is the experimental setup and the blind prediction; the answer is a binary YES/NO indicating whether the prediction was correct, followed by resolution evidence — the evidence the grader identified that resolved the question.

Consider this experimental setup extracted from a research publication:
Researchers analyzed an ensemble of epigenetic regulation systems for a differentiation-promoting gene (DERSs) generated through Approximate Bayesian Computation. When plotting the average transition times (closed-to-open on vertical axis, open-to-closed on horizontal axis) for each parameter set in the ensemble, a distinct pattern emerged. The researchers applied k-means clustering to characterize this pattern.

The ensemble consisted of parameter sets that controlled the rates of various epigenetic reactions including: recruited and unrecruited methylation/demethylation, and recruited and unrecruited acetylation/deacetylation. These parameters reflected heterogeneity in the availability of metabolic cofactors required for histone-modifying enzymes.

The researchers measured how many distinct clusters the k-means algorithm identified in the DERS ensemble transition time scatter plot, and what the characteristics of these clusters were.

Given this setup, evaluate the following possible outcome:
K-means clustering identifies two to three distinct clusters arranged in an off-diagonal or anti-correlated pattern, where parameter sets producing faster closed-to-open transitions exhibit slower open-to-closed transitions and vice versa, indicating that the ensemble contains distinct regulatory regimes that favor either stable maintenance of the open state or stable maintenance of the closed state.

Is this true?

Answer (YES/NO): NO